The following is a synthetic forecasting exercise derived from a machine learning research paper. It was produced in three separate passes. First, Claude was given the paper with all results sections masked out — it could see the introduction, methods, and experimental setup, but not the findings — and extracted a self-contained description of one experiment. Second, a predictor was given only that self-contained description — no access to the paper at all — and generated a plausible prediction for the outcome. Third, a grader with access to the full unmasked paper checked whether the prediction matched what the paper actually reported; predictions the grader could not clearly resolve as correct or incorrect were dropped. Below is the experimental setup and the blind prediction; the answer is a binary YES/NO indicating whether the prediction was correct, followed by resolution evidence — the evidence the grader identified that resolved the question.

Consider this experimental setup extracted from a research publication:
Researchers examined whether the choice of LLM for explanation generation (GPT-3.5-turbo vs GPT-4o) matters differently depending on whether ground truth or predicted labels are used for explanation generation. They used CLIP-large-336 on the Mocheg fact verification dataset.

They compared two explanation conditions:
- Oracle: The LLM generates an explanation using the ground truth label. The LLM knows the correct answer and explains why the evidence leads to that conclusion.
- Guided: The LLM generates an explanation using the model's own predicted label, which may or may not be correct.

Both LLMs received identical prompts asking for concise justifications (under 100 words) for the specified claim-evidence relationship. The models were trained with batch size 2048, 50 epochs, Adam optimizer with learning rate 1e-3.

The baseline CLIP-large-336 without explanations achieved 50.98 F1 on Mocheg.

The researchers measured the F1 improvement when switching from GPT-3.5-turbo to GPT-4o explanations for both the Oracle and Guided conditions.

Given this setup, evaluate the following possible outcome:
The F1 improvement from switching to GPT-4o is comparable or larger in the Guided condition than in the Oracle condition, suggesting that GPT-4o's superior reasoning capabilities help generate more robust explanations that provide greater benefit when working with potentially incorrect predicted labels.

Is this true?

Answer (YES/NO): YES